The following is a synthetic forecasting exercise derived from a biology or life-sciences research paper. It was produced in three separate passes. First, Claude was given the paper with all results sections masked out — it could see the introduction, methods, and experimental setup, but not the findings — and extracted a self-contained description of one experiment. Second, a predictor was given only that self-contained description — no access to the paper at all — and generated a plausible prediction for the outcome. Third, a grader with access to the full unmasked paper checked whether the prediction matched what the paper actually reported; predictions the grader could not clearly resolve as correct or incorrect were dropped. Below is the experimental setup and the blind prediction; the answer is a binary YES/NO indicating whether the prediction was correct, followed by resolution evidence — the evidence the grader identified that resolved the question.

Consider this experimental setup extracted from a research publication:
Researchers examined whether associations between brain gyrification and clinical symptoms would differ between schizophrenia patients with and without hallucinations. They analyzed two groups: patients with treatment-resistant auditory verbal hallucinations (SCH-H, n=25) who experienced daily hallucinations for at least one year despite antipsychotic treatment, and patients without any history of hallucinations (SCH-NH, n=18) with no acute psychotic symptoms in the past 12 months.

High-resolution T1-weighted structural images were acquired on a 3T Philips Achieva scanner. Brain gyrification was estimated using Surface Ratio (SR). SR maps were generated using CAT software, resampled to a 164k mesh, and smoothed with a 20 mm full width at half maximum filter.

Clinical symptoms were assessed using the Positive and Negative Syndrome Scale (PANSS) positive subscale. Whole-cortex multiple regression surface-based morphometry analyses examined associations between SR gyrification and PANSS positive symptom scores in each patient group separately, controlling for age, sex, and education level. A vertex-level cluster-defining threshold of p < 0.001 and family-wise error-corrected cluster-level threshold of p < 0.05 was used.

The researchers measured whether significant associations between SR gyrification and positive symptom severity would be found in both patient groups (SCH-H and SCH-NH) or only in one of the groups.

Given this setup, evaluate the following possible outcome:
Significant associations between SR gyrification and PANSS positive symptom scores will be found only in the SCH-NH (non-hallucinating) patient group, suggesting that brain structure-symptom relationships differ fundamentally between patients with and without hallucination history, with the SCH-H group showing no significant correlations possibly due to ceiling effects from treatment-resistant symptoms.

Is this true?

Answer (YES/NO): NO